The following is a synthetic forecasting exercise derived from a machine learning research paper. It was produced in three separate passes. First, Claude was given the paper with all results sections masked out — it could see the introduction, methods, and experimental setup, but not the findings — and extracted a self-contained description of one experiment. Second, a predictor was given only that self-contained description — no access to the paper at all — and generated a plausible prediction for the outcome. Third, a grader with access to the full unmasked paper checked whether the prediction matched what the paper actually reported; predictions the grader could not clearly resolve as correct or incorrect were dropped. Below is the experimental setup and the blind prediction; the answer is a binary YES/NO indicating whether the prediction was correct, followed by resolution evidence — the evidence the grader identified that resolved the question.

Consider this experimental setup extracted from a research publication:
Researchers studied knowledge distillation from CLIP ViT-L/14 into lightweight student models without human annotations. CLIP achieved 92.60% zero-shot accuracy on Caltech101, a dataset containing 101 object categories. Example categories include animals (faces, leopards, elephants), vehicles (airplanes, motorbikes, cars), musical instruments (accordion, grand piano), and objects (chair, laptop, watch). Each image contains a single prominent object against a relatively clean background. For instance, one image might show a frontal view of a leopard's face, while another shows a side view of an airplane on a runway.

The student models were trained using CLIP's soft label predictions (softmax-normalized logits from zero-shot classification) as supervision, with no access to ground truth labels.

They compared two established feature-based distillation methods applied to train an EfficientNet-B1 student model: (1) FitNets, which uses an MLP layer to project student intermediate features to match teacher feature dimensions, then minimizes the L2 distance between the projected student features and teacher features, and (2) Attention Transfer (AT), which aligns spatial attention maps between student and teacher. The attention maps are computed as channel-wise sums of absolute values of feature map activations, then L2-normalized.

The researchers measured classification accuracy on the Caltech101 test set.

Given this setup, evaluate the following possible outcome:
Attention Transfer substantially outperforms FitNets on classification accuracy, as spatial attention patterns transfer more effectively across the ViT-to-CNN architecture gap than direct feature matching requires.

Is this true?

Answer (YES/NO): NO